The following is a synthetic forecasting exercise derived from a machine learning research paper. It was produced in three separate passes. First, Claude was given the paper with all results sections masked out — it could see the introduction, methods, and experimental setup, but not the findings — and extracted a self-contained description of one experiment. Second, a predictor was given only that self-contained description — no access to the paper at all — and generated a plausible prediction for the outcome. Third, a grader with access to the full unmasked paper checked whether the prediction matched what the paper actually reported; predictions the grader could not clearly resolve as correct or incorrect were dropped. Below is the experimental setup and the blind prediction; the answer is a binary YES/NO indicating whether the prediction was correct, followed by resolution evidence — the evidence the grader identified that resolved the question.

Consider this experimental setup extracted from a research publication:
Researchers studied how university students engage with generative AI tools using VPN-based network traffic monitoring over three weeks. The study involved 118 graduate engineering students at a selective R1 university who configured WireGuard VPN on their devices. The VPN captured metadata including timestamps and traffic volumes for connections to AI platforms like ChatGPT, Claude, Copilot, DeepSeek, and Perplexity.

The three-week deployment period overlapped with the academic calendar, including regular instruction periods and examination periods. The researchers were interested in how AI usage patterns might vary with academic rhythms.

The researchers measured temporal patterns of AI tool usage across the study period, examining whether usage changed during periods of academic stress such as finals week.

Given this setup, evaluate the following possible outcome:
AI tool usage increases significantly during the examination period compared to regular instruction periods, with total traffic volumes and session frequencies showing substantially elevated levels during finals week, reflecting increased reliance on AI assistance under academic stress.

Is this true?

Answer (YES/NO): YES